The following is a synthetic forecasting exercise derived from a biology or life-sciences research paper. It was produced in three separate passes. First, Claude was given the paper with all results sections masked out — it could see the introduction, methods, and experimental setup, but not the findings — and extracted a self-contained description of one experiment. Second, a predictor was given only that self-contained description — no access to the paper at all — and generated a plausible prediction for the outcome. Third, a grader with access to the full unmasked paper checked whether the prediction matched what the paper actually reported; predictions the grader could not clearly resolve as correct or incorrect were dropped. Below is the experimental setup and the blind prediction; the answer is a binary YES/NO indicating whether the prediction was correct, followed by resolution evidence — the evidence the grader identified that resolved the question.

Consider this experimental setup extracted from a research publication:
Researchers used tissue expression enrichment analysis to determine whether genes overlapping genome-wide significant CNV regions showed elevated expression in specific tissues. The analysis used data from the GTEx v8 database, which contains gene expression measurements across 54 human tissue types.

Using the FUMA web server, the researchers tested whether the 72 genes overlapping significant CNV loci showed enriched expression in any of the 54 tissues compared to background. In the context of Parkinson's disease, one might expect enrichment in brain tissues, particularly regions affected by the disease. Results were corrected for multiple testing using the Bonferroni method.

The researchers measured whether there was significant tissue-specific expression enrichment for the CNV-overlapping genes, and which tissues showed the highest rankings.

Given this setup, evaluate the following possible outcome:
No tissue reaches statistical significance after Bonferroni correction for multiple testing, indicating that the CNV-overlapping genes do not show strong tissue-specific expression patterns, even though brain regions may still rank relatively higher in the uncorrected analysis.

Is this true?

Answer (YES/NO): NO